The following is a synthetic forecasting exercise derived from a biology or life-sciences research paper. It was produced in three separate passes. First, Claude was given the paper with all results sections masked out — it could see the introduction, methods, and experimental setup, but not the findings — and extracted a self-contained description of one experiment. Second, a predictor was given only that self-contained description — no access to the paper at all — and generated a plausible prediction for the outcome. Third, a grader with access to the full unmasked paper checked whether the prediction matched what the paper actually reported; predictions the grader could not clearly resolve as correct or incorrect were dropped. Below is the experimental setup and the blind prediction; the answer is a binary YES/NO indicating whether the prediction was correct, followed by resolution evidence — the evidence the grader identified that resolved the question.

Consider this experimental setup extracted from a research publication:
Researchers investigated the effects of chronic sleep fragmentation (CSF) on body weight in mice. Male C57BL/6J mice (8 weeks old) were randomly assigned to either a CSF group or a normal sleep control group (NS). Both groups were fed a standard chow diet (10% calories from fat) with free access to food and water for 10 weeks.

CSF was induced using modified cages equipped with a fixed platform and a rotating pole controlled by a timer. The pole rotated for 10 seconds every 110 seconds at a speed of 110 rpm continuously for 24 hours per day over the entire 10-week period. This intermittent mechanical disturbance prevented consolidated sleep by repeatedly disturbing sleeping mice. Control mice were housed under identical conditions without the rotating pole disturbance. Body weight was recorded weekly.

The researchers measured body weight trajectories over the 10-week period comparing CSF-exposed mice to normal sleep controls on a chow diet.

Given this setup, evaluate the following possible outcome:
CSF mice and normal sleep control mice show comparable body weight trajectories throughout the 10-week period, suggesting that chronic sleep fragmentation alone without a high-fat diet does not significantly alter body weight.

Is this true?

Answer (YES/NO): NO